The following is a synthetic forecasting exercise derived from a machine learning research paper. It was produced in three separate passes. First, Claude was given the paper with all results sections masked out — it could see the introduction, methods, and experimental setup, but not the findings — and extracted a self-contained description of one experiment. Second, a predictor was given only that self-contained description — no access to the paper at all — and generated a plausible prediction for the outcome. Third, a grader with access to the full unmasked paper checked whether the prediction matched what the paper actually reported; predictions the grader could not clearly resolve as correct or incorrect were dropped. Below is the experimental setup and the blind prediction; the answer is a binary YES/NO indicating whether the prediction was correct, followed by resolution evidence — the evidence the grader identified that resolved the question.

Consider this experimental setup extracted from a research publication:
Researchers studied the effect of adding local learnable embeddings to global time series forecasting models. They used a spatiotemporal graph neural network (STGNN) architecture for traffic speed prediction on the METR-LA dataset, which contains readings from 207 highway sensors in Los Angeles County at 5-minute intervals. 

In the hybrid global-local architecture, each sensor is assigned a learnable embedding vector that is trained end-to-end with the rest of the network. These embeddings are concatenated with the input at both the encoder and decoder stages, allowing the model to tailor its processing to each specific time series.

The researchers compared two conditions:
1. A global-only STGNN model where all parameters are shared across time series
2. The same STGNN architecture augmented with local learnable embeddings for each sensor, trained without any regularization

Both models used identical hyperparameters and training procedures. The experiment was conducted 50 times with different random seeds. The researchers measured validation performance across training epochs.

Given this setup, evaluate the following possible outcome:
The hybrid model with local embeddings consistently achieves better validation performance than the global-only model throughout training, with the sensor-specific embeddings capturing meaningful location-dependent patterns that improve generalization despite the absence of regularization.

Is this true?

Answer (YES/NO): NO